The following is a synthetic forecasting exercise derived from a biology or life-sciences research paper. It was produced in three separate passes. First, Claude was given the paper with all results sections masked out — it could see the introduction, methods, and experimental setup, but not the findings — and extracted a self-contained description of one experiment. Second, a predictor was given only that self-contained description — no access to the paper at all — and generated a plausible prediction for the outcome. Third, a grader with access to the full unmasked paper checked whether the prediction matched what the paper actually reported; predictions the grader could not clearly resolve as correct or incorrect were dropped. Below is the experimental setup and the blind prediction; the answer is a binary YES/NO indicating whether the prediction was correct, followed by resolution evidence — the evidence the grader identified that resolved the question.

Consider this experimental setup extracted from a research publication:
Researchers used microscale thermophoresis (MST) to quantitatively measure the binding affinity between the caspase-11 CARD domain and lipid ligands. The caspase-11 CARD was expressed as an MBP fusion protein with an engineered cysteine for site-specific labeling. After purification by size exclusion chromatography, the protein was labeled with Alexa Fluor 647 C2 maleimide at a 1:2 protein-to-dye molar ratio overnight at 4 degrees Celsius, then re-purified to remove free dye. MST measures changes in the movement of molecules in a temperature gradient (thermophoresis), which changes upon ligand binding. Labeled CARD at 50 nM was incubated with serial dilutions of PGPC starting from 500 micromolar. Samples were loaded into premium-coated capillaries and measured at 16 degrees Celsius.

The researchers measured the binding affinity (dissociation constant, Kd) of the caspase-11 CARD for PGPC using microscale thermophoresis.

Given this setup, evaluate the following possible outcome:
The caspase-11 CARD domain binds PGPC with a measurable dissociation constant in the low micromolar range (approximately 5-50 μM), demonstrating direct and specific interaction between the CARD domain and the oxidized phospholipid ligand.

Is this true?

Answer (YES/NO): YES